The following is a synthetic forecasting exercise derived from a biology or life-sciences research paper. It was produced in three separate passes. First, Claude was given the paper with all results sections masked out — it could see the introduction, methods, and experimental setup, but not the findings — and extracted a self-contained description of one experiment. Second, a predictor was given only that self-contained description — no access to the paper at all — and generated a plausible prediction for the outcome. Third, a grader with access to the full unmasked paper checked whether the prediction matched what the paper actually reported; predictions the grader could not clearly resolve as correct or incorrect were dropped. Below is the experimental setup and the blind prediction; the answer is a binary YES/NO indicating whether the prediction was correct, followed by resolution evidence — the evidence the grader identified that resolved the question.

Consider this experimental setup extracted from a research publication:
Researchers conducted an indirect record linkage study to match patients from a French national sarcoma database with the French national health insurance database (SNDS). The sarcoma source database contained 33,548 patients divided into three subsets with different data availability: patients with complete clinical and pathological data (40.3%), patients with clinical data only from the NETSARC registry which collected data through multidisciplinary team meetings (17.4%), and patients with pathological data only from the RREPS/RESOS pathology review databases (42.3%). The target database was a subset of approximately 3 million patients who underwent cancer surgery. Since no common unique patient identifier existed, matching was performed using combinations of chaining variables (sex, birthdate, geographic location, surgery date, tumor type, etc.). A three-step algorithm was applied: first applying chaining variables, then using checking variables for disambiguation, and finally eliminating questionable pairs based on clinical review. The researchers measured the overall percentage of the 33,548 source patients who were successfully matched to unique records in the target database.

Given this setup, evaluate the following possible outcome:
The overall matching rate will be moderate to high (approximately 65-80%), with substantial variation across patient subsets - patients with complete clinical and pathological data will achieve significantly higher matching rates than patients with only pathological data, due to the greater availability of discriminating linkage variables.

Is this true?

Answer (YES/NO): YES